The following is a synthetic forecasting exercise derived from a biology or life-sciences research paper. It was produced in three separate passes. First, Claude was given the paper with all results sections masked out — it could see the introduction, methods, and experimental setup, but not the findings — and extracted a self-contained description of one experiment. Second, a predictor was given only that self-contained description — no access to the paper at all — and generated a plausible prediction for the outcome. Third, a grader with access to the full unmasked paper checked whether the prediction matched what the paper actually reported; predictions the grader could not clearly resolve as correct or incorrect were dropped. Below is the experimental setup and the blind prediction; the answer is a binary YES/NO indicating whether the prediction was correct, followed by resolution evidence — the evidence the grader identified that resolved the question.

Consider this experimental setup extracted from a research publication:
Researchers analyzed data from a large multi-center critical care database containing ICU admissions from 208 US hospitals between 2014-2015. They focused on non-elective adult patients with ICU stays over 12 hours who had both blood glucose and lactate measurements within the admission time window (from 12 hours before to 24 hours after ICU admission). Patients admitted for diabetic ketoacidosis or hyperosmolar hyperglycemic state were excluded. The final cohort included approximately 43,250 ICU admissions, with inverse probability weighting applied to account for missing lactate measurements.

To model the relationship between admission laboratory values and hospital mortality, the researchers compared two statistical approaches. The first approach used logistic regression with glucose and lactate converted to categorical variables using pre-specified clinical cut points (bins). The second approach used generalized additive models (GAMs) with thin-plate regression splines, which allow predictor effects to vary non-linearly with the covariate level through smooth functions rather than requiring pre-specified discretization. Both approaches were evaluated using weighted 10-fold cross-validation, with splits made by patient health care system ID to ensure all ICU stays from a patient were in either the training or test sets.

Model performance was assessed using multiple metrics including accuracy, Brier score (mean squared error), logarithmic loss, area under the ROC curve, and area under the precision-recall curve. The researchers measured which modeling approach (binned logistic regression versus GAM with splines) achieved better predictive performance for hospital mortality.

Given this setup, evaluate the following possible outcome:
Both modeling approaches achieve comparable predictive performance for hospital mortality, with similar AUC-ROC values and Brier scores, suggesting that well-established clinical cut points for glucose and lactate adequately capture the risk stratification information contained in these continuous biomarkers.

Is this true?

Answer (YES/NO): NO